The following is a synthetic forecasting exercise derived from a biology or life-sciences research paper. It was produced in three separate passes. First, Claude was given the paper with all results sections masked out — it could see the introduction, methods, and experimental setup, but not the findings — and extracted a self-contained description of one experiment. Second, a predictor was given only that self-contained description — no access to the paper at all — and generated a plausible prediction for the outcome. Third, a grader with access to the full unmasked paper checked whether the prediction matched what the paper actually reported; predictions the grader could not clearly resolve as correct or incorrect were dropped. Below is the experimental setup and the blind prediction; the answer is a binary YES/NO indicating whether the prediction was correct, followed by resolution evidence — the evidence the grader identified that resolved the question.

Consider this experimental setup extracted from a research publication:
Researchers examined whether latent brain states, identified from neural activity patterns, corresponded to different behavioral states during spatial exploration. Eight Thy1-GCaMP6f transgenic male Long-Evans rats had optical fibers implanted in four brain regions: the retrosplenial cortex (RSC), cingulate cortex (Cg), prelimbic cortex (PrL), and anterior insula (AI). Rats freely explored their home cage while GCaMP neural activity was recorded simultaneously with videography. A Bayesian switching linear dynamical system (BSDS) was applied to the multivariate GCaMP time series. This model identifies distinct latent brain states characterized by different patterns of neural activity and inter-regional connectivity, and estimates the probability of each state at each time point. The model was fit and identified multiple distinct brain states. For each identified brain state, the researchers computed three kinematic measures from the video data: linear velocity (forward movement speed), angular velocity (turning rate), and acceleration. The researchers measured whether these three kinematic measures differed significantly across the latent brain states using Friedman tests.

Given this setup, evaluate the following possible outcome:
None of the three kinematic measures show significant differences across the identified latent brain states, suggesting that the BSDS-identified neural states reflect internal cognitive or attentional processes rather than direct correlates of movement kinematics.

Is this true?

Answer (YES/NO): NO